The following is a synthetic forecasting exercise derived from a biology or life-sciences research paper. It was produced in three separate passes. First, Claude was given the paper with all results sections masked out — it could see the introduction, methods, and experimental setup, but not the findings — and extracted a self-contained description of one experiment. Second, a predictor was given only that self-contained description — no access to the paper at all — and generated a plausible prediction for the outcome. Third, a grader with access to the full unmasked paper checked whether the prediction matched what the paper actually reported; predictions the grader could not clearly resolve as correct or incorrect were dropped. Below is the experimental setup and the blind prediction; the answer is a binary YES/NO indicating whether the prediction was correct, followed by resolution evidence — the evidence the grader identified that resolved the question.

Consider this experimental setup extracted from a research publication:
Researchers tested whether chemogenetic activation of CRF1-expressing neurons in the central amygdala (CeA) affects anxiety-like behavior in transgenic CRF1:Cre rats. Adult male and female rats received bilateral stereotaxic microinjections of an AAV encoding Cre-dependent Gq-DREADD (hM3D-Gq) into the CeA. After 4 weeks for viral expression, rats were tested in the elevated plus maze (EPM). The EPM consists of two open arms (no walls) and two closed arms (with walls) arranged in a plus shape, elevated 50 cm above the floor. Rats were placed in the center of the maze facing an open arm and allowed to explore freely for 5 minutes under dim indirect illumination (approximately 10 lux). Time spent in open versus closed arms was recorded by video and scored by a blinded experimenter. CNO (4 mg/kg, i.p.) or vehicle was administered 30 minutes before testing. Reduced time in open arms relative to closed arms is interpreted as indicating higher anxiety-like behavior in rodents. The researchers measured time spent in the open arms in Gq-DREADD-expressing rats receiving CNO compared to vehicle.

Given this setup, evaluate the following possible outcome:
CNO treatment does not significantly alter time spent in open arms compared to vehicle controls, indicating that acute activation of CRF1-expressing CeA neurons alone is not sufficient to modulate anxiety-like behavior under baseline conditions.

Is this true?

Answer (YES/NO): NO